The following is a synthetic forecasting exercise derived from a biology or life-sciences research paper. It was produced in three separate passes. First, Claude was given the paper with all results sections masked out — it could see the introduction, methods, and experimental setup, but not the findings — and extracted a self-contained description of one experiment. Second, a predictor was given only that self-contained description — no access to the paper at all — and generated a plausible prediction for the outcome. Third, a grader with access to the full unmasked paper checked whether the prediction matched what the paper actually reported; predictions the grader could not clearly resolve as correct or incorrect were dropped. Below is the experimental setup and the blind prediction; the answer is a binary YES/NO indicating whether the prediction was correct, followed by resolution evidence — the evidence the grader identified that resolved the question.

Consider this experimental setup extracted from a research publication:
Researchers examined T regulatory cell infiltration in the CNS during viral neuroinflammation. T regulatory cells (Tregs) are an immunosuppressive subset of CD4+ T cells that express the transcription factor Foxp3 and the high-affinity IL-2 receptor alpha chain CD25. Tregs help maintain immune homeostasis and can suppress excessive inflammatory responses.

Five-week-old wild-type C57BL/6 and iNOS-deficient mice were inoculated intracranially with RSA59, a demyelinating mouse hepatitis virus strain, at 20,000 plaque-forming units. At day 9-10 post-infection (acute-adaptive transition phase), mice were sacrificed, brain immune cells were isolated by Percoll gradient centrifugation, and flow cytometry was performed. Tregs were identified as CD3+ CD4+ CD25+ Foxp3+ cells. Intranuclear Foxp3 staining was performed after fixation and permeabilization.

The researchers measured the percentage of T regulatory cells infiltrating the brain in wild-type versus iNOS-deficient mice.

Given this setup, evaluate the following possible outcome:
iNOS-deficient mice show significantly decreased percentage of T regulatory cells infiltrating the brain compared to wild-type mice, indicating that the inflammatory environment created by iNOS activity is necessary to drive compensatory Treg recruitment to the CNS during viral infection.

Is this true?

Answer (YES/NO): NO